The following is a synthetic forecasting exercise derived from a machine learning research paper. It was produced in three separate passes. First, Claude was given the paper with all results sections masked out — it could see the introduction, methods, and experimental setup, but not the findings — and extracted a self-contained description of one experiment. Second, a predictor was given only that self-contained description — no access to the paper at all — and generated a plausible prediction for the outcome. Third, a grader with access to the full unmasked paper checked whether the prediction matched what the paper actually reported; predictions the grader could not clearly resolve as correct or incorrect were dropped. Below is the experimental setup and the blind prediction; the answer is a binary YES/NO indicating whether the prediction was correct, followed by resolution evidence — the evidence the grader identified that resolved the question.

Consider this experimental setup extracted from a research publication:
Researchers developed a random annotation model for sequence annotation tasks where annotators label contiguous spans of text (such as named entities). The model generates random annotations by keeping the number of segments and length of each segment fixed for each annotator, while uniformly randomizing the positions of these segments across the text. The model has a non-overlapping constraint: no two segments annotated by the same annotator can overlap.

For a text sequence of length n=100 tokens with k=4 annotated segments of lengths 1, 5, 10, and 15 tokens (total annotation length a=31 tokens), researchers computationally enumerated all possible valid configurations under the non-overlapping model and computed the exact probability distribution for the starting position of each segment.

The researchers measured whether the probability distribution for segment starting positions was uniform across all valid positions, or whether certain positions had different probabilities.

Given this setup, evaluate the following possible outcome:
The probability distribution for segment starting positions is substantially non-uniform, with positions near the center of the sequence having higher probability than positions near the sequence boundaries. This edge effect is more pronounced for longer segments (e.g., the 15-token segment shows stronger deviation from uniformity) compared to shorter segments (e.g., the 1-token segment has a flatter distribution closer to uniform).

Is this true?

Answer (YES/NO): NO